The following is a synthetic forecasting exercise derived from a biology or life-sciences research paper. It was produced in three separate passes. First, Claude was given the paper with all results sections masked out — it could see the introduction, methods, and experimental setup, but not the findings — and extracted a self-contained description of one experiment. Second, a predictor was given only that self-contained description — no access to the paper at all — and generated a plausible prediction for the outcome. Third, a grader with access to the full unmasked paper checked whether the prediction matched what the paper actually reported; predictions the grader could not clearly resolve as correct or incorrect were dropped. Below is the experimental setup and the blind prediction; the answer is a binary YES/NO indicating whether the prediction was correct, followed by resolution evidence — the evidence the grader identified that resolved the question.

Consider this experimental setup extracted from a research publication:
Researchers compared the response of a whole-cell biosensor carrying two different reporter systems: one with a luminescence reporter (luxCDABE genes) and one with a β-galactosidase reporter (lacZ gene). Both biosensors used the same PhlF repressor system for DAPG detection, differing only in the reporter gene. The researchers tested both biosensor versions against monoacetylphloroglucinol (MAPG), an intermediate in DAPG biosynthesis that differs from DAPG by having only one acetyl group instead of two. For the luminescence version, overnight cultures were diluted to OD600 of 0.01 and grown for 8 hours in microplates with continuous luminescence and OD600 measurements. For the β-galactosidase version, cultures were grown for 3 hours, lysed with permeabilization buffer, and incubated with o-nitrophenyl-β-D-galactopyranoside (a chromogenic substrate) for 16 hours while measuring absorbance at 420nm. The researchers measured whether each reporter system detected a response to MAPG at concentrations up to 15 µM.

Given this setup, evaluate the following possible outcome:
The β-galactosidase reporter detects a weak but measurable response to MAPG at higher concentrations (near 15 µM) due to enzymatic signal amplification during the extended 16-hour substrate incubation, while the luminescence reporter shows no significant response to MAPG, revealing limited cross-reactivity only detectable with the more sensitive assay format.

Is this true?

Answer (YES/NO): NO